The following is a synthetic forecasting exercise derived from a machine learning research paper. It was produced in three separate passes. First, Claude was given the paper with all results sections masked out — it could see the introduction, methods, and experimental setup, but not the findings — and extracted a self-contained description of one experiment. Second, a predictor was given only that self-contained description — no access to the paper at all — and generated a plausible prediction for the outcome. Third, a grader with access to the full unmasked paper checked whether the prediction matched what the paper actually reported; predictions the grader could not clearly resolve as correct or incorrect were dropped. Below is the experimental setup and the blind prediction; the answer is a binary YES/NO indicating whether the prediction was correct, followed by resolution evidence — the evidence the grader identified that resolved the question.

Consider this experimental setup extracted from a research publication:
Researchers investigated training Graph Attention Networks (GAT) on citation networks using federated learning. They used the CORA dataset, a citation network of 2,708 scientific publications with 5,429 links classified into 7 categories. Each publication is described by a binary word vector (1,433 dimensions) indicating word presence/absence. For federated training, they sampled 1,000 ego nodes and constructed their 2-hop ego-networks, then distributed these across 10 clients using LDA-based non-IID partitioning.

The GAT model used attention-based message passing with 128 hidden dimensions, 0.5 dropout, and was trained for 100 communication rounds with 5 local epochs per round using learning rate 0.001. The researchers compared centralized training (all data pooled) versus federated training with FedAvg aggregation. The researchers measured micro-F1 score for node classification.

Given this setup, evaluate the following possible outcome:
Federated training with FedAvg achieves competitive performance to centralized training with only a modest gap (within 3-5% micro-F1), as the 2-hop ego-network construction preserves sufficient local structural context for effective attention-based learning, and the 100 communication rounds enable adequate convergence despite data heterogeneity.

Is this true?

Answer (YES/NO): NO